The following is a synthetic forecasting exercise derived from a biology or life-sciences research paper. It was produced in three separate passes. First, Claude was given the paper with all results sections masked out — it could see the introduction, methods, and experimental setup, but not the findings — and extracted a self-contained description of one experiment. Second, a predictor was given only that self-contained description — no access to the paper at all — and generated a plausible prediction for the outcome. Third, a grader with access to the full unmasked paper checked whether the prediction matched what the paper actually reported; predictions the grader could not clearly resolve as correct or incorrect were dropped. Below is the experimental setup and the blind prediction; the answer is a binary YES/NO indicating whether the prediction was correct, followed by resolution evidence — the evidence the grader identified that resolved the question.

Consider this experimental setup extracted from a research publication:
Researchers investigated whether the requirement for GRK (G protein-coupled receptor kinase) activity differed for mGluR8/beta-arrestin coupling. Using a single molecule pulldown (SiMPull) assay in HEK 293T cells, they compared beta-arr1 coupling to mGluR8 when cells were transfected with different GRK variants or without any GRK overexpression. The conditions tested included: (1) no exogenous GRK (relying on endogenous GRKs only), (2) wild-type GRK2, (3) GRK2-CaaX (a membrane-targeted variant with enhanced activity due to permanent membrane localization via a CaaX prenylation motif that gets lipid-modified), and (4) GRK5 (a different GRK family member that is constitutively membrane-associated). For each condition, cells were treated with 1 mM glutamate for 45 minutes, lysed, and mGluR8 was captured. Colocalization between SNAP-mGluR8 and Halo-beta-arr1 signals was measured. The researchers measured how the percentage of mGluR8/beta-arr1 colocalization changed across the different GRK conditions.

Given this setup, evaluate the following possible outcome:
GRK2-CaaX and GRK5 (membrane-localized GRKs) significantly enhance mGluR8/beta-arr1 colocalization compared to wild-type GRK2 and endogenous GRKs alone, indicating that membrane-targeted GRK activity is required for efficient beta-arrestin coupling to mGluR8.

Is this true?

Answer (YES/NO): NO